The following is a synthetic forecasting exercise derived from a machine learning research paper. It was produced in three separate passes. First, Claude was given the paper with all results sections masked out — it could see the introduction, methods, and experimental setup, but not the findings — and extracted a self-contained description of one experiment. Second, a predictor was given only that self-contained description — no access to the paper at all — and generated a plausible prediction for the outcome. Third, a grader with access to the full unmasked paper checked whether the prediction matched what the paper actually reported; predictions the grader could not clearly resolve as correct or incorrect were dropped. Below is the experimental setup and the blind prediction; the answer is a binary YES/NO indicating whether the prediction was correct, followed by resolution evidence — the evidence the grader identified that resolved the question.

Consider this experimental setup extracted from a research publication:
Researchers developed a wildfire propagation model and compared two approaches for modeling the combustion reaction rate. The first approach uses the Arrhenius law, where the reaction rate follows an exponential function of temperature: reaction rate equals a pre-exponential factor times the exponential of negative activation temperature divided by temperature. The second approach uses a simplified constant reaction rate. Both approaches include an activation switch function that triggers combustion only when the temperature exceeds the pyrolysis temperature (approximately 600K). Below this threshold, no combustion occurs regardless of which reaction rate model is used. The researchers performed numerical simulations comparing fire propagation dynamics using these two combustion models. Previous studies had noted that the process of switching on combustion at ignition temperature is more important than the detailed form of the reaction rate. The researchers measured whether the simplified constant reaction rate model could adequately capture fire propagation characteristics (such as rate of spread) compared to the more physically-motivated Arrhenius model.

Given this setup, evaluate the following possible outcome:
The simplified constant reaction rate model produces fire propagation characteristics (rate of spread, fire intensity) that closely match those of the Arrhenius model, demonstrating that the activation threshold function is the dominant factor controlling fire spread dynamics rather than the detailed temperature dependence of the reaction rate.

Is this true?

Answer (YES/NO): YES